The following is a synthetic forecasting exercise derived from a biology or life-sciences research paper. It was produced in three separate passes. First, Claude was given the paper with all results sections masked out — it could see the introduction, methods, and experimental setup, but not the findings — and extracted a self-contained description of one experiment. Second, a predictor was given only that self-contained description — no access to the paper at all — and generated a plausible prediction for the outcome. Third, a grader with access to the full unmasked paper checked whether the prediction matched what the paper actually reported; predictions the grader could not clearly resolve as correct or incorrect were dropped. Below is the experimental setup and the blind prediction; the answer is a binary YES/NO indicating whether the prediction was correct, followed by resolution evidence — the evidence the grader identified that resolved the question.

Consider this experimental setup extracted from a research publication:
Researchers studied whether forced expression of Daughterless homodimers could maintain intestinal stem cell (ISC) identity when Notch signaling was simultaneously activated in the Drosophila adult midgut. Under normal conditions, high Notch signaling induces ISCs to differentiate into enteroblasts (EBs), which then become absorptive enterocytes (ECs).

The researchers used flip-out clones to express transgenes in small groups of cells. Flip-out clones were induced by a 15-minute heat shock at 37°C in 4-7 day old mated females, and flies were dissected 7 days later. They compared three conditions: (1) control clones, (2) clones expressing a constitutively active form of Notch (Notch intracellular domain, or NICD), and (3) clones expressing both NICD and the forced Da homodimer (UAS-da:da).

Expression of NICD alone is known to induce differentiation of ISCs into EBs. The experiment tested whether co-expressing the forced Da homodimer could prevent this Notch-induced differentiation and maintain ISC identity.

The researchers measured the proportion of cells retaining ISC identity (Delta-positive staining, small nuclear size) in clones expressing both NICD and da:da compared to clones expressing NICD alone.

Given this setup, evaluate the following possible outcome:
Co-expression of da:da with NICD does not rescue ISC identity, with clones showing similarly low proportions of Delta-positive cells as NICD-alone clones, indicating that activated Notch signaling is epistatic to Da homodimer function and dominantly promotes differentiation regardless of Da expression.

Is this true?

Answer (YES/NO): NO